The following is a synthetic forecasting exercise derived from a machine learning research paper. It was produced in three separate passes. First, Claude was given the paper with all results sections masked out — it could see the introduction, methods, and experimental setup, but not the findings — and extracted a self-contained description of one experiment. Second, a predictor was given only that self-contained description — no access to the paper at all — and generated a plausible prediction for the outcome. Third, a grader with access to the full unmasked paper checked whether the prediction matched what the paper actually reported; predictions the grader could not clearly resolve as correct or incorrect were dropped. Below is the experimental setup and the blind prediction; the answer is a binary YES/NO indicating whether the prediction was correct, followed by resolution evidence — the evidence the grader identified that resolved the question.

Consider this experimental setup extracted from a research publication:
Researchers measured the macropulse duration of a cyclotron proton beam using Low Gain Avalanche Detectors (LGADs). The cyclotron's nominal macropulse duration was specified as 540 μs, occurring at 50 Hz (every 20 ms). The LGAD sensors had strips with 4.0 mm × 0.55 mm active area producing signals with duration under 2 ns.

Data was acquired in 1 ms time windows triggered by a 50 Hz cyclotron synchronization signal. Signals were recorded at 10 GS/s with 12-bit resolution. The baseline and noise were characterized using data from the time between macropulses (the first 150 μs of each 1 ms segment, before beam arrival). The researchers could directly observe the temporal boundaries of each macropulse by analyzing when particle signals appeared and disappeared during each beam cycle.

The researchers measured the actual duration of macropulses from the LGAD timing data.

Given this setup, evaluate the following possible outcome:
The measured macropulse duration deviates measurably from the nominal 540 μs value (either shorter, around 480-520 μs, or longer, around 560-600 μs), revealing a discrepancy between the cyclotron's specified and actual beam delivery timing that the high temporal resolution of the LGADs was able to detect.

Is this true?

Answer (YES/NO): NO